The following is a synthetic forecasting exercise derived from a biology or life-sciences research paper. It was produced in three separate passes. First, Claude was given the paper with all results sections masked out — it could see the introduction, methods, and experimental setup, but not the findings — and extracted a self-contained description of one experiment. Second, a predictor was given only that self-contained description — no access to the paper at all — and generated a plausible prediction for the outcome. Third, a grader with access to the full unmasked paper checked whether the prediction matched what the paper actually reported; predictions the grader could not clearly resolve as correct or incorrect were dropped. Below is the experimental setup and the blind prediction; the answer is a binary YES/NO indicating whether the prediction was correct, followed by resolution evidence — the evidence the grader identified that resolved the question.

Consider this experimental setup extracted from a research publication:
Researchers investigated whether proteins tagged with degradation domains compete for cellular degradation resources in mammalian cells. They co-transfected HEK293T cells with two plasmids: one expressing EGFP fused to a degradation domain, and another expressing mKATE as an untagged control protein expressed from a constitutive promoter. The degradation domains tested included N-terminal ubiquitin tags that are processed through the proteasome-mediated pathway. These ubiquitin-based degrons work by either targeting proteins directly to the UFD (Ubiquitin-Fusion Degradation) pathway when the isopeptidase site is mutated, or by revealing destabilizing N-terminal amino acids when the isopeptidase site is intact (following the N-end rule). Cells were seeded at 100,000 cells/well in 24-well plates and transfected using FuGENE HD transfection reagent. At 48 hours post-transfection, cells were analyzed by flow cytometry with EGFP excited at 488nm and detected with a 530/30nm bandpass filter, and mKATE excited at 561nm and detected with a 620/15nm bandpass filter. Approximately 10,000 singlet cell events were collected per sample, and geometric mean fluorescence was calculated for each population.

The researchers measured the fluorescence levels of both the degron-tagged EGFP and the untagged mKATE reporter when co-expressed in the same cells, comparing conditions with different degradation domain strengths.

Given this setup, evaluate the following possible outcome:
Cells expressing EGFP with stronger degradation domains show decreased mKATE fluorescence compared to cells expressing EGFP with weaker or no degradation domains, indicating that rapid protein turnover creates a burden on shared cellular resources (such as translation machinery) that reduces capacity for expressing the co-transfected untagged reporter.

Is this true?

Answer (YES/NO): NO